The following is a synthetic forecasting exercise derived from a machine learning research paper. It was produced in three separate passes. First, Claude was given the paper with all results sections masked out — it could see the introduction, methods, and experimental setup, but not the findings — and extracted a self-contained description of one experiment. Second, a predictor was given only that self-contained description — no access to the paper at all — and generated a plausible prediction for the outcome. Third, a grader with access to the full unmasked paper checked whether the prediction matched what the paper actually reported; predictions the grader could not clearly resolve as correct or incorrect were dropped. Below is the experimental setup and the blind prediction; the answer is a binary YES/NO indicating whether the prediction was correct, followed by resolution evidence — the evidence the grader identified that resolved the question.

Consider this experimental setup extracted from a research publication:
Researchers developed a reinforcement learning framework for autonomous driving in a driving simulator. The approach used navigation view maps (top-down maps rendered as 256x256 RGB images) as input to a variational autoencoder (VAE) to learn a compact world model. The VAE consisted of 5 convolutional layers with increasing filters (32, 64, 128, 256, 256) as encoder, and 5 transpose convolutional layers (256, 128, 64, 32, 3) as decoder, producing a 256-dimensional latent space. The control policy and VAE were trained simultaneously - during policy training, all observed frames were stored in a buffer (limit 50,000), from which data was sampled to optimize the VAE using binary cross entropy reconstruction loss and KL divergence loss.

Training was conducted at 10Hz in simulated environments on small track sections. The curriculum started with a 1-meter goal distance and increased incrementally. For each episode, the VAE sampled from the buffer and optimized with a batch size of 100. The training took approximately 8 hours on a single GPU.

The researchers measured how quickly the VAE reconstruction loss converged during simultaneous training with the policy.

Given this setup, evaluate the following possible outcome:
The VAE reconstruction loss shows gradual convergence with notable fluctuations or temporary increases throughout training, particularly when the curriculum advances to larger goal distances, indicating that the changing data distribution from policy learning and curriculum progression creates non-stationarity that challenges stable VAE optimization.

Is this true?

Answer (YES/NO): NO